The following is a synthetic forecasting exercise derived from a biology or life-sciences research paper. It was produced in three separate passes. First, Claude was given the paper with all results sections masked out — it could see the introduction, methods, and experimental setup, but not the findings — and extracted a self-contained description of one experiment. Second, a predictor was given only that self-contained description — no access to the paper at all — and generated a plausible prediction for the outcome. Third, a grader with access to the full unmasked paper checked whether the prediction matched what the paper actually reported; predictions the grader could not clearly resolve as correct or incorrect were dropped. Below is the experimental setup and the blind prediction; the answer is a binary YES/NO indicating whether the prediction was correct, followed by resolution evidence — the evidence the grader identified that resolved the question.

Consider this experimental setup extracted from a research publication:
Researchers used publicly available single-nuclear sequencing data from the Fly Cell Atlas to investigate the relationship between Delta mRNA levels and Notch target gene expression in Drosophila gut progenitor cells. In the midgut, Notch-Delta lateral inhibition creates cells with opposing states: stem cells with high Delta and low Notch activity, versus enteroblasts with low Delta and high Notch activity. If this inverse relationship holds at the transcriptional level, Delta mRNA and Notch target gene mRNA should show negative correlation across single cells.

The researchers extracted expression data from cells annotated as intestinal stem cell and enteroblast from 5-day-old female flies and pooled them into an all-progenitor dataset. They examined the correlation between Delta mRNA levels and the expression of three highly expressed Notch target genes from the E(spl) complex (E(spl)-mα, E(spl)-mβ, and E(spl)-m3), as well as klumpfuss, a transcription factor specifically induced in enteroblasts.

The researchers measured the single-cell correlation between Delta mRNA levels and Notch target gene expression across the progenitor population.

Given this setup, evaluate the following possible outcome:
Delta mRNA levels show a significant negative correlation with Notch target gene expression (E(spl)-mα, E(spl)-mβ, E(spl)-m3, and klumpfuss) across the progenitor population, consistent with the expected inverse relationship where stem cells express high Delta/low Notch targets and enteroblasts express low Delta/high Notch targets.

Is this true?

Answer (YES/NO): YES